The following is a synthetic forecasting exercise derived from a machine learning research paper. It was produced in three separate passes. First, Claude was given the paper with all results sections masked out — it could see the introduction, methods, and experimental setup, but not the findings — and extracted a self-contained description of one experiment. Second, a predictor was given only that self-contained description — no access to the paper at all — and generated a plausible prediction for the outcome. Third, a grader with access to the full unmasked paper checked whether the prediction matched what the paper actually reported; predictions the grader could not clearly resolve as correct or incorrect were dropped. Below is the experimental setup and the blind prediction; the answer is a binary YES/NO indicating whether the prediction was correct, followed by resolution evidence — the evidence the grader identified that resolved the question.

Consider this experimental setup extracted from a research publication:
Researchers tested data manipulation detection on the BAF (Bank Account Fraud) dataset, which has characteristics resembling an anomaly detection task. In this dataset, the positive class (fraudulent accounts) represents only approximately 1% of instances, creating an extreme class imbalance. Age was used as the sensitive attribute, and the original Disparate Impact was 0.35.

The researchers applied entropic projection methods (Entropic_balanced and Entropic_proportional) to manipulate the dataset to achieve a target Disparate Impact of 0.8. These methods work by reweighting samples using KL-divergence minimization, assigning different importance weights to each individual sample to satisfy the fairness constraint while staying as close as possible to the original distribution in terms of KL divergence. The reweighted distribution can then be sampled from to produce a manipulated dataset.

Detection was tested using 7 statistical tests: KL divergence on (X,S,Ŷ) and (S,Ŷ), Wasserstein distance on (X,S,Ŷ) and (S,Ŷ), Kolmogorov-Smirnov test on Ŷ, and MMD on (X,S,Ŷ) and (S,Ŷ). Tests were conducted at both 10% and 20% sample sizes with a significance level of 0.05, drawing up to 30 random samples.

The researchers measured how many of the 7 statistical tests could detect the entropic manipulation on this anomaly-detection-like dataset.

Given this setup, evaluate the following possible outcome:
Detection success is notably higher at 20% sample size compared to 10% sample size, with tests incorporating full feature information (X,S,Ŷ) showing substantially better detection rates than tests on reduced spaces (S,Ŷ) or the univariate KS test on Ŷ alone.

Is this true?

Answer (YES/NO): NO